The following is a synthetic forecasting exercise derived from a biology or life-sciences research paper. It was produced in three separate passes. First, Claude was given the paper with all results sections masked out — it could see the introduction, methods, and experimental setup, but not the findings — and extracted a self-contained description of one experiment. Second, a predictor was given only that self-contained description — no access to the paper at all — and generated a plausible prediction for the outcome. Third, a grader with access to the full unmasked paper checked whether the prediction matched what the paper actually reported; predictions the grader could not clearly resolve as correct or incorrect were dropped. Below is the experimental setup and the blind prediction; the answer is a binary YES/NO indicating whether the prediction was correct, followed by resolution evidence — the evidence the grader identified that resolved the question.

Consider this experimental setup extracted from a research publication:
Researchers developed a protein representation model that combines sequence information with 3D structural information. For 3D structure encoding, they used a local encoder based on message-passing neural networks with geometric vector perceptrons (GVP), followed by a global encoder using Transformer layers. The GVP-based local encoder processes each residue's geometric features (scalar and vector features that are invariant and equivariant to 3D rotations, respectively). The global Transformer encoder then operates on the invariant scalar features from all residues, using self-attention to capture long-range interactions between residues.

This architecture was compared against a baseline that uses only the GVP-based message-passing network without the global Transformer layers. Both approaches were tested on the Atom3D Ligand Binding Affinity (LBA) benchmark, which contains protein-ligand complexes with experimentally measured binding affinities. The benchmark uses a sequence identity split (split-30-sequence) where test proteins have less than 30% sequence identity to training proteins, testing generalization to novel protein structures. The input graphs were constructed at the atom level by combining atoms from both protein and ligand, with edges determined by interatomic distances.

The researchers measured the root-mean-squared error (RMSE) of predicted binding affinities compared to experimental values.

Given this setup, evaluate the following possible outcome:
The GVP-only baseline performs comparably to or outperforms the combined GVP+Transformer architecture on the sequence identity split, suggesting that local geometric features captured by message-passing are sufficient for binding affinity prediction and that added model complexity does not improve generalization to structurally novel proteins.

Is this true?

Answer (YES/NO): NO